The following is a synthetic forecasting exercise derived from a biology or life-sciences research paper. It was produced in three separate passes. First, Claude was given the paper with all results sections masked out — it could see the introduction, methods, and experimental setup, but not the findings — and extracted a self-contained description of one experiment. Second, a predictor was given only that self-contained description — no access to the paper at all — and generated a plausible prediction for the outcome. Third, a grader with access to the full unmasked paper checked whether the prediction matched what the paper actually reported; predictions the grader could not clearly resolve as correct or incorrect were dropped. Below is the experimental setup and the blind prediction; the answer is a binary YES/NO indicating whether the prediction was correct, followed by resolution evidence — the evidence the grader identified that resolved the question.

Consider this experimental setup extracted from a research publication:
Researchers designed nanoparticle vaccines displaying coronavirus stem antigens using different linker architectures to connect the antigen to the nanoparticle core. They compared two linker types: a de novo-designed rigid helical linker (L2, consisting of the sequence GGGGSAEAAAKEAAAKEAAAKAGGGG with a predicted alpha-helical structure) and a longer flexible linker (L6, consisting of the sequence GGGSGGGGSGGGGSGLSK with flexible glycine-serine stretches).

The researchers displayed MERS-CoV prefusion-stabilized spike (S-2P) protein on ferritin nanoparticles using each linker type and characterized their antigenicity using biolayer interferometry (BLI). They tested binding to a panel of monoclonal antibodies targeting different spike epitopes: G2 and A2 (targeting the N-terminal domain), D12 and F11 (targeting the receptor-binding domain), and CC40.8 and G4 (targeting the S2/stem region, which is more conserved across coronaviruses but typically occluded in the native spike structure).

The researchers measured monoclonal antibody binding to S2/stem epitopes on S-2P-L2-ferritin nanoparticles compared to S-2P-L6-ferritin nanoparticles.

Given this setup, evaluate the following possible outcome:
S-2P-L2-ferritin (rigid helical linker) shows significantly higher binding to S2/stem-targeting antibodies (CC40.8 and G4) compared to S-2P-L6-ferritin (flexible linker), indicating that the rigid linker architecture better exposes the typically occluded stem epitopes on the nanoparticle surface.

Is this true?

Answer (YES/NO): YES